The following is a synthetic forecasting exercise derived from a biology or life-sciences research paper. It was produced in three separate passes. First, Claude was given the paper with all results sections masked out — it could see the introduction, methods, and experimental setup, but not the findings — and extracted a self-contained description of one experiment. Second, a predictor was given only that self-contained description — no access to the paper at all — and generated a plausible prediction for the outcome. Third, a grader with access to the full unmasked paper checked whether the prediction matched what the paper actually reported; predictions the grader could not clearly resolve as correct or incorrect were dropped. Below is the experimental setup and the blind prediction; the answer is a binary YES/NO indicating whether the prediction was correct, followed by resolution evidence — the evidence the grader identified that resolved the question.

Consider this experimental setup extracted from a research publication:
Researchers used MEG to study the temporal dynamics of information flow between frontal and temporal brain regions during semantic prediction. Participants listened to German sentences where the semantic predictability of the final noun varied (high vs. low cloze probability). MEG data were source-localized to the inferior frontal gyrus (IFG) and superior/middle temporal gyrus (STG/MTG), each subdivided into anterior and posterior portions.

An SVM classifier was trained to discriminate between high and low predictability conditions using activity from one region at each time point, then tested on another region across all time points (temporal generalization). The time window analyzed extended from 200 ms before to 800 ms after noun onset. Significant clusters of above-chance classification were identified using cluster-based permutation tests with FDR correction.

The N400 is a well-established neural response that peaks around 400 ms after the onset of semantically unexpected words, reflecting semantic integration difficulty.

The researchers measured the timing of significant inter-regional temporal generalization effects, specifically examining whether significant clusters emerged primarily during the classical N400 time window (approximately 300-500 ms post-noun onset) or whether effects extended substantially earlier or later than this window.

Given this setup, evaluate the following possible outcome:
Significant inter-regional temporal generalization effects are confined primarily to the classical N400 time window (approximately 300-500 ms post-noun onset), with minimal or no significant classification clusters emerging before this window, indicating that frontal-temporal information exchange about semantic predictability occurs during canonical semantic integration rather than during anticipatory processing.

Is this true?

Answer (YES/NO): NO